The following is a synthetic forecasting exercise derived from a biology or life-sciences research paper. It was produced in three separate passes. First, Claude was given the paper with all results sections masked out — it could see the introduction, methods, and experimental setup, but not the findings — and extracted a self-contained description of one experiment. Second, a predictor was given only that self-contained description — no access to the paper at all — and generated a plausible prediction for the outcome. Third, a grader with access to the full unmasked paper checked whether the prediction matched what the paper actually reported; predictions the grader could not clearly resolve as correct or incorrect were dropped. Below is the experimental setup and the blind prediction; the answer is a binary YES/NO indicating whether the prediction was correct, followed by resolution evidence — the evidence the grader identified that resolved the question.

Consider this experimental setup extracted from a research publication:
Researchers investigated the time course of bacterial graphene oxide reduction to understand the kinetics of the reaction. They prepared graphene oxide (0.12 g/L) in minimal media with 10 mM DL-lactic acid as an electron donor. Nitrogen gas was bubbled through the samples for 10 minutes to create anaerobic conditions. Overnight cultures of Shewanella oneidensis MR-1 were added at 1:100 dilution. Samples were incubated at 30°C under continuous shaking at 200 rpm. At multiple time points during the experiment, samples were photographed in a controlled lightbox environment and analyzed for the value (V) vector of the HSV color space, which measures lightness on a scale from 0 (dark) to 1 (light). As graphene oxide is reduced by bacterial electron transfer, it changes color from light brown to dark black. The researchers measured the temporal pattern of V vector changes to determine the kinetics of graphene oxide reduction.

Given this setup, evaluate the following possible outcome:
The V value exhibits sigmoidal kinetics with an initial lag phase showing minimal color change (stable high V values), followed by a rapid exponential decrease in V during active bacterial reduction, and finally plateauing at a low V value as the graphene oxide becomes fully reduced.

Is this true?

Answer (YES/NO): NO